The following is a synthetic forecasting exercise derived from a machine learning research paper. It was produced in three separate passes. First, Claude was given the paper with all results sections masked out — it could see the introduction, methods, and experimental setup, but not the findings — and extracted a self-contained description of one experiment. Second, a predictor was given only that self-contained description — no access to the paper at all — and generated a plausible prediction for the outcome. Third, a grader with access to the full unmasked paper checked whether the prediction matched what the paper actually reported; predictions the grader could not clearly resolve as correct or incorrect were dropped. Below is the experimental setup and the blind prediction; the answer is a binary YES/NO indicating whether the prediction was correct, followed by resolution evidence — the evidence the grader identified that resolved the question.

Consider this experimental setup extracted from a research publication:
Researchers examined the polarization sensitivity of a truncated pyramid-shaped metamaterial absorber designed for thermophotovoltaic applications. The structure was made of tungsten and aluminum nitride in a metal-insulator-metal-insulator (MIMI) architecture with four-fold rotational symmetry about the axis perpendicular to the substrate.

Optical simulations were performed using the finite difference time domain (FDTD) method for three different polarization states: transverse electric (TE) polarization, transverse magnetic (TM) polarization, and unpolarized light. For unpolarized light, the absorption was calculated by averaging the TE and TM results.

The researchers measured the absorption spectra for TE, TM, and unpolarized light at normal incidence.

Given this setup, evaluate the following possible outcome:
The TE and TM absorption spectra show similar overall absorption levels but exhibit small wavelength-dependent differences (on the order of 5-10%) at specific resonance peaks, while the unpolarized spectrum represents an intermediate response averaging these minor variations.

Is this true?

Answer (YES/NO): NO